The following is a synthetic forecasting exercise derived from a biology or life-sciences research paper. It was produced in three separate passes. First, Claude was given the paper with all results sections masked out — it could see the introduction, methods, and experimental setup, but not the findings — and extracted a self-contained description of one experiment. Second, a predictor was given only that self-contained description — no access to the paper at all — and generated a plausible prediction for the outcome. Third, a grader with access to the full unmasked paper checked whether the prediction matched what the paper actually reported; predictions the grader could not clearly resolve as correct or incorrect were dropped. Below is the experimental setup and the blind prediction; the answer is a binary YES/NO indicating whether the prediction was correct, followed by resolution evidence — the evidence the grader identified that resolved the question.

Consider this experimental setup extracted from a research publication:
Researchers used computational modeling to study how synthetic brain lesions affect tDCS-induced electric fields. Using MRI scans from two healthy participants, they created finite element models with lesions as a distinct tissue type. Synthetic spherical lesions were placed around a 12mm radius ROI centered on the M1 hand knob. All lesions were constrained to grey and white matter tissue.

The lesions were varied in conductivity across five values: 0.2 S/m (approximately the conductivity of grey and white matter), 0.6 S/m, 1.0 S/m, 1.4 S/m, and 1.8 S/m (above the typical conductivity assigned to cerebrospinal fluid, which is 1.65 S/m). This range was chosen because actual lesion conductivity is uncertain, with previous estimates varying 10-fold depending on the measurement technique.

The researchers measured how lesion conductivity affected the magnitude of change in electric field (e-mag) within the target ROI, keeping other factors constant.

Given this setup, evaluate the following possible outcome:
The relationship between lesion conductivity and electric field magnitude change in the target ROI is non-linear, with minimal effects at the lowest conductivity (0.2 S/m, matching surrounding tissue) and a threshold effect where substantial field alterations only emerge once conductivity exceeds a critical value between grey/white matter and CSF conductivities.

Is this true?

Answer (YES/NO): NO